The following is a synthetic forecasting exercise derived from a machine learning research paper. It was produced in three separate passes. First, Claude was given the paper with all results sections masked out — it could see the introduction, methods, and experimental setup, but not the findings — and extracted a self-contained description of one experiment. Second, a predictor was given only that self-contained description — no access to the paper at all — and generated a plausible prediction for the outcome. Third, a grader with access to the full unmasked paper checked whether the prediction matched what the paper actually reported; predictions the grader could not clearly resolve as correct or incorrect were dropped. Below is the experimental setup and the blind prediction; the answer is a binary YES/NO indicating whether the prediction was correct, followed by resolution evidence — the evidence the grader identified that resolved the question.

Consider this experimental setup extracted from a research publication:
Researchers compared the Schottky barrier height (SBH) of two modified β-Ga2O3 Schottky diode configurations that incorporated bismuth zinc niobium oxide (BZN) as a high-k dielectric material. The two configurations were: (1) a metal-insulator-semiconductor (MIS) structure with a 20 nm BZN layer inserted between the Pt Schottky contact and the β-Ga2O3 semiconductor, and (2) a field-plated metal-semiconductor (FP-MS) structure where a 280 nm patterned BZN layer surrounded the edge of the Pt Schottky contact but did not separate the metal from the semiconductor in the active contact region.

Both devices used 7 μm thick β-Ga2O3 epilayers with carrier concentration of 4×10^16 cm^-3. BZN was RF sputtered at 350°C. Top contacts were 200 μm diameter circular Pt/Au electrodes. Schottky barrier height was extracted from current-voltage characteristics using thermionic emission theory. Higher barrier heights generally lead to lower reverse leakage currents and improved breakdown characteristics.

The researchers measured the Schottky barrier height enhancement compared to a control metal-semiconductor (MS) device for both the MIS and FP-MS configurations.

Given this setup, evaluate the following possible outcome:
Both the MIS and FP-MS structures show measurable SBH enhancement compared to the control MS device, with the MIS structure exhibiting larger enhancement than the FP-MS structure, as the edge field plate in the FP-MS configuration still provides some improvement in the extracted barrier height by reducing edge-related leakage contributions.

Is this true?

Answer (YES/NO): NO